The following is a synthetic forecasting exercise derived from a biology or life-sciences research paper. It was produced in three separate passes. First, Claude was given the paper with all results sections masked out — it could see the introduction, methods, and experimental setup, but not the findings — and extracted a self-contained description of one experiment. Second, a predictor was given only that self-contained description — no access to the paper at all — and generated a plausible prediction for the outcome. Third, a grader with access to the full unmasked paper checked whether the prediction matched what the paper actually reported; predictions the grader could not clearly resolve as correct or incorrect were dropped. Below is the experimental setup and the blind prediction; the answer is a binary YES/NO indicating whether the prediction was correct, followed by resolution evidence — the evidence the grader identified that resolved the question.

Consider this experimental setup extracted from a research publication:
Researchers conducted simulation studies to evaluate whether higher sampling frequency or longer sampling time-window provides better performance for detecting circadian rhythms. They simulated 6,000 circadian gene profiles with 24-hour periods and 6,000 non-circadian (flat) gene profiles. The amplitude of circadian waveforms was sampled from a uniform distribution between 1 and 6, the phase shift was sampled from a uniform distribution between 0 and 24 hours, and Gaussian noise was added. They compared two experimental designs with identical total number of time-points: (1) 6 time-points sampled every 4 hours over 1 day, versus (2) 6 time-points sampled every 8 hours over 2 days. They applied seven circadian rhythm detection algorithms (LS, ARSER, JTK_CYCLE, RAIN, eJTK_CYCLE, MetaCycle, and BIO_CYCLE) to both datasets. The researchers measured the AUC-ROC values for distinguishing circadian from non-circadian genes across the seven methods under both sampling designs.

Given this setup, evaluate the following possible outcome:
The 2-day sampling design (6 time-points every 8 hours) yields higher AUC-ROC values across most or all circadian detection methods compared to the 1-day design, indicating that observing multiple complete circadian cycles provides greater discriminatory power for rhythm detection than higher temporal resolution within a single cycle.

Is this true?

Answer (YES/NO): NO